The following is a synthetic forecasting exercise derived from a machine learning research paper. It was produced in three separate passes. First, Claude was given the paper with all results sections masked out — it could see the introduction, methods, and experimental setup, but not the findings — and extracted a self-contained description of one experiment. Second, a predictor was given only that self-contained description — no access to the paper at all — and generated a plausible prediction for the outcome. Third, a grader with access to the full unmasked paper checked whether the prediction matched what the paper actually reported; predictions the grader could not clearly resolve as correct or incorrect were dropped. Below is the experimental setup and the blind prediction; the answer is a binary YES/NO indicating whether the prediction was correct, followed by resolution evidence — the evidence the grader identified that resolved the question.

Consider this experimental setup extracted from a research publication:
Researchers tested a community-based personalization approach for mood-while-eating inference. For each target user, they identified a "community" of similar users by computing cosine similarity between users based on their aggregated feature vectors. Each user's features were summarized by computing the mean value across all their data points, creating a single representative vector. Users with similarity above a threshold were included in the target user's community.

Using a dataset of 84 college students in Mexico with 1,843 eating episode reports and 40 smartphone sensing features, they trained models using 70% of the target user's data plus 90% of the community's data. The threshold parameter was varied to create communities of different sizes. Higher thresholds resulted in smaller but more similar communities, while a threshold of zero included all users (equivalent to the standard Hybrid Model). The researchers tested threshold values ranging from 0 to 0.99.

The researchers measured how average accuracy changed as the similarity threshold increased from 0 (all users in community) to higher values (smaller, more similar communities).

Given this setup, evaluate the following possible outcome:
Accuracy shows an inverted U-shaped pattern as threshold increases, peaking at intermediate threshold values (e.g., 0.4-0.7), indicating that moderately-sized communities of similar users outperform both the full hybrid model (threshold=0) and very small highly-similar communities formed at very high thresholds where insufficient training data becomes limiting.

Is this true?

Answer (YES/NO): NO